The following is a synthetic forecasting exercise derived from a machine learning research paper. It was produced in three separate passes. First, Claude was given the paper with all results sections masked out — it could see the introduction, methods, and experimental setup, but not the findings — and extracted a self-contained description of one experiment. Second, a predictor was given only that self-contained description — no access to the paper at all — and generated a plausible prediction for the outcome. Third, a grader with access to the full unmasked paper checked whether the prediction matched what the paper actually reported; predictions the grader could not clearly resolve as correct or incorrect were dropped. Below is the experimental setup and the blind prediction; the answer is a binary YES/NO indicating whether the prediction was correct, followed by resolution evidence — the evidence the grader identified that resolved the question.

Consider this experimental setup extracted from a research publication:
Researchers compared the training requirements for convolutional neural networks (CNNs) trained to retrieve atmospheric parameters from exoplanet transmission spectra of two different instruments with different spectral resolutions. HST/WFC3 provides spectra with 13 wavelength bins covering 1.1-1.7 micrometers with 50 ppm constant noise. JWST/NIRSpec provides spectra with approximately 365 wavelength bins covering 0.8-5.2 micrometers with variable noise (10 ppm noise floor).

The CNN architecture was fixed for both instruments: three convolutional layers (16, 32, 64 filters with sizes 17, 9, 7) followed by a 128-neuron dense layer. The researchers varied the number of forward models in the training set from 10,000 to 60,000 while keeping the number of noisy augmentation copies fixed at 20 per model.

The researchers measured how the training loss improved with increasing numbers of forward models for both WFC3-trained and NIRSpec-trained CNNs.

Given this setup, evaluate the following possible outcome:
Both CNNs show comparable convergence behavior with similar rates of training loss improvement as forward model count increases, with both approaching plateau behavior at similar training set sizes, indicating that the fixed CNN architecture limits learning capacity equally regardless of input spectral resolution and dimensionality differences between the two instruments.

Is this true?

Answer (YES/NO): NO